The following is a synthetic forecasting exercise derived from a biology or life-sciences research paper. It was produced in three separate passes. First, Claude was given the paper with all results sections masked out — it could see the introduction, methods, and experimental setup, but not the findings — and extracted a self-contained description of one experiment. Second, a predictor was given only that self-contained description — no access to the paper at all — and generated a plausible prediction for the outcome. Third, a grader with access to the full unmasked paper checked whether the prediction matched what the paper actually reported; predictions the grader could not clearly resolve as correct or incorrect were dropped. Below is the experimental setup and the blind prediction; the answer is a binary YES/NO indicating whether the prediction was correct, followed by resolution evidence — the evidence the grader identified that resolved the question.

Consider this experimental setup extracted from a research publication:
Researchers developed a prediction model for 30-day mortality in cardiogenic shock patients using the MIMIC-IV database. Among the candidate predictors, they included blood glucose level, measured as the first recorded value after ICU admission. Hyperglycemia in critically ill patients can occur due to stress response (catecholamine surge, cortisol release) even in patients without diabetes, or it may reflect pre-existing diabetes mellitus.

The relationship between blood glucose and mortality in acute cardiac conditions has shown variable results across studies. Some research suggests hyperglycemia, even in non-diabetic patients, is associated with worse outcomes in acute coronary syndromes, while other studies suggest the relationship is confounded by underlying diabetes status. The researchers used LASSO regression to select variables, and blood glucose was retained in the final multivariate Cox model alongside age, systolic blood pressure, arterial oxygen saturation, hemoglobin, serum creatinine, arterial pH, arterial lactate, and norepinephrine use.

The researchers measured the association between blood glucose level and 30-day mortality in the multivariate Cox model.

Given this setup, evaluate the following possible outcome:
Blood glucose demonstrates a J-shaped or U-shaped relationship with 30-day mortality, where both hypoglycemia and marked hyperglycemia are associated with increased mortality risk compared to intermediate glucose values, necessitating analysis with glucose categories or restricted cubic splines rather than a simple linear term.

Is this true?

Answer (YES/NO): NO